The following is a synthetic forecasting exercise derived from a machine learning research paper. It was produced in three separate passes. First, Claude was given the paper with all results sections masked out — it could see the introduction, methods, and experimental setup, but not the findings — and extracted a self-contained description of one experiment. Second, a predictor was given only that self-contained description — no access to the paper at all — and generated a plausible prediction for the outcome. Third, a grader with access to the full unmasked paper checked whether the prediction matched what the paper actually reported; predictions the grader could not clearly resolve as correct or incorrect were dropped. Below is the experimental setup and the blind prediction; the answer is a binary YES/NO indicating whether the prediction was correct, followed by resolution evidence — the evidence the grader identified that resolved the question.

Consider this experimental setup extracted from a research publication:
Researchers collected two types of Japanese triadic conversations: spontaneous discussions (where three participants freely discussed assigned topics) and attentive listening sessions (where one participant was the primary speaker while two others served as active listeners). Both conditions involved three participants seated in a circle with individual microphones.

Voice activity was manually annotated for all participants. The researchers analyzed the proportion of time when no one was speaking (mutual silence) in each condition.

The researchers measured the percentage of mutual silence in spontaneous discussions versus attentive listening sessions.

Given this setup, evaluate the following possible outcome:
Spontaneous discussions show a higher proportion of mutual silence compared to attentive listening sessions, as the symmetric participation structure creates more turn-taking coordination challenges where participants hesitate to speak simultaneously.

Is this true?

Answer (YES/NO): NO